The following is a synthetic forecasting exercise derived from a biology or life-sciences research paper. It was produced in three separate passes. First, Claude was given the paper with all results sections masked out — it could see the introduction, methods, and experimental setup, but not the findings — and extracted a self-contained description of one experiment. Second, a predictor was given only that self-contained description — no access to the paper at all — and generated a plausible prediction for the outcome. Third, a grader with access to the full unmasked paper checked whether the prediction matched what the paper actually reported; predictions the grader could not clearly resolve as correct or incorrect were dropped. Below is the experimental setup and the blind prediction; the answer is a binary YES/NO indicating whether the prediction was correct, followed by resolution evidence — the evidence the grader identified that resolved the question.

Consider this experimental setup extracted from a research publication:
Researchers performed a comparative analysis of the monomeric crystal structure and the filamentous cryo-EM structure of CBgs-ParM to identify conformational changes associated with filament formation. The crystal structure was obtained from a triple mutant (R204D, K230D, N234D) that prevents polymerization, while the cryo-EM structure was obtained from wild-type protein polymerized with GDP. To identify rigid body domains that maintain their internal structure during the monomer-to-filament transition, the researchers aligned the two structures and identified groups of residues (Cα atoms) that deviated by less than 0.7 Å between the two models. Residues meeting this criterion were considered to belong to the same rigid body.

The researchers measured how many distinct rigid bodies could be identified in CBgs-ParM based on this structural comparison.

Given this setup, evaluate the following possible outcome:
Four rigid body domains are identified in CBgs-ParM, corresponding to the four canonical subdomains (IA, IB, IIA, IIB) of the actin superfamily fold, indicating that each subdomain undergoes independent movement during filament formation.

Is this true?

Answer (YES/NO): NO